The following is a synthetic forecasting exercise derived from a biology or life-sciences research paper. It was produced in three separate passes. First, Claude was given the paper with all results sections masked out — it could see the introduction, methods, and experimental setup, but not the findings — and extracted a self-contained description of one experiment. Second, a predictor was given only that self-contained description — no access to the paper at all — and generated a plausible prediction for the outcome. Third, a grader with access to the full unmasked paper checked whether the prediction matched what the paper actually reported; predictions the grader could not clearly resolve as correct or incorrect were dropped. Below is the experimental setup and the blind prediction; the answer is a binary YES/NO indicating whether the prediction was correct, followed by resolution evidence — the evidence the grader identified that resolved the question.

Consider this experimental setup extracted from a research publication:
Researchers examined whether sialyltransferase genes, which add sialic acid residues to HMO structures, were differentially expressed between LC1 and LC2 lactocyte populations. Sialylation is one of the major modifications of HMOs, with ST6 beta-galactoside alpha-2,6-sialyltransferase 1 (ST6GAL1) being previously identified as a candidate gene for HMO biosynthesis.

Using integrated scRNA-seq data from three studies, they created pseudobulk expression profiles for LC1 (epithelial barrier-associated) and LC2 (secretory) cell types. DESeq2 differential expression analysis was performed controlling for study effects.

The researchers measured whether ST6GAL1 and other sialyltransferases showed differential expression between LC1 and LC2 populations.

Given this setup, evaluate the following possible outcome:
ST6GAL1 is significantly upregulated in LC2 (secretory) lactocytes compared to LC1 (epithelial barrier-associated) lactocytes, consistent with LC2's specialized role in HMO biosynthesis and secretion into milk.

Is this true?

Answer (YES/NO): YES